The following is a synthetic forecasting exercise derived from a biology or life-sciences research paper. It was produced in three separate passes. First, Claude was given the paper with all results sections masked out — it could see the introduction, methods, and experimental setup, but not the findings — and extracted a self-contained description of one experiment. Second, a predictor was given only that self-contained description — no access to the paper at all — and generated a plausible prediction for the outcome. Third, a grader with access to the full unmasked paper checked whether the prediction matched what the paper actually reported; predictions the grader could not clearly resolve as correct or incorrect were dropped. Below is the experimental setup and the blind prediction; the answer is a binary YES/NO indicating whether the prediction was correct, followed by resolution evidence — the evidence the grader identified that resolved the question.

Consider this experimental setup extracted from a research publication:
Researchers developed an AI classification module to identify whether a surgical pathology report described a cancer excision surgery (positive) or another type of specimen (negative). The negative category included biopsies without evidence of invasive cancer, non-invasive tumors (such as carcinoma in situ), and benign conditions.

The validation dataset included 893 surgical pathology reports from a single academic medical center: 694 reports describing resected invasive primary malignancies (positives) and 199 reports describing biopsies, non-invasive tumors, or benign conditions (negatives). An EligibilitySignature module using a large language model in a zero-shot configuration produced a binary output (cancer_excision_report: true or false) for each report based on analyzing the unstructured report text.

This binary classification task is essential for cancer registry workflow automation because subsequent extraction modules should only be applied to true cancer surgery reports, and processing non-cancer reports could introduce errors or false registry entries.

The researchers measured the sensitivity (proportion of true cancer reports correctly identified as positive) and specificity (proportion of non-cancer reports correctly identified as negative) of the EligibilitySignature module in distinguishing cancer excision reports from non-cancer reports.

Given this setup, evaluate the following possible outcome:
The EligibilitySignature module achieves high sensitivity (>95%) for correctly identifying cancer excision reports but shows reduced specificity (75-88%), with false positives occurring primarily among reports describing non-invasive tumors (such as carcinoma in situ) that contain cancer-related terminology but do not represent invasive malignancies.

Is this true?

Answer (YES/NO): NO